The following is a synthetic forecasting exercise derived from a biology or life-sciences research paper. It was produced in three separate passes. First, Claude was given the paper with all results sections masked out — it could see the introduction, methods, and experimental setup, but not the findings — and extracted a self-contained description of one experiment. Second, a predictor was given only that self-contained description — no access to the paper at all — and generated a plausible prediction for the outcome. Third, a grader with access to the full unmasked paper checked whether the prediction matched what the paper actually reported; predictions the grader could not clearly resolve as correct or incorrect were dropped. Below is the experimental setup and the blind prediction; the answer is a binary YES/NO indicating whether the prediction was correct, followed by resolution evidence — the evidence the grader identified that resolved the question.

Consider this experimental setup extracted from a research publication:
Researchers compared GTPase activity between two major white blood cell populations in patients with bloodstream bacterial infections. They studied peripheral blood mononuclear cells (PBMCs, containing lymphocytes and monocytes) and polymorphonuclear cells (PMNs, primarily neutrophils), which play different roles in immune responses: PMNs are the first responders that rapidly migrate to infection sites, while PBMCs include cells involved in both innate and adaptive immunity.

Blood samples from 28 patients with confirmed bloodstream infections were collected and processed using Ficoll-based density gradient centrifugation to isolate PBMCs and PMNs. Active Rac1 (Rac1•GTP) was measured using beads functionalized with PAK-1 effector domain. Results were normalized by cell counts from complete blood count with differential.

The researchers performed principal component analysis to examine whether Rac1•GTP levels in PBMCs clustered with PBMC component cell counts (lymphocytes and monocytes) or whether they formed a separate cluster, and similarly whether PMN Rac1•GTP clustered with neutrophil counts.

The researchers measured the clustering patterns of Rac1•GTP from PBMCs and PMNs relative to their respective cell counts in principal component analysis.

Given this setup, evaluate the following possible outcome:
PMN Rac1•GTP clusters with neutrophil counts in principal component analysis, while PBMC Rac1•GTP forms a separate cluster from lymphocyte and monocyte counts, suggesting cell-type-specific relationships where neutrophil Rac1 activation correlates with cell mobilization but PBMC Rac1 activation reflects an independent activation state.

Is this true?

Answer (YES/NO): NO